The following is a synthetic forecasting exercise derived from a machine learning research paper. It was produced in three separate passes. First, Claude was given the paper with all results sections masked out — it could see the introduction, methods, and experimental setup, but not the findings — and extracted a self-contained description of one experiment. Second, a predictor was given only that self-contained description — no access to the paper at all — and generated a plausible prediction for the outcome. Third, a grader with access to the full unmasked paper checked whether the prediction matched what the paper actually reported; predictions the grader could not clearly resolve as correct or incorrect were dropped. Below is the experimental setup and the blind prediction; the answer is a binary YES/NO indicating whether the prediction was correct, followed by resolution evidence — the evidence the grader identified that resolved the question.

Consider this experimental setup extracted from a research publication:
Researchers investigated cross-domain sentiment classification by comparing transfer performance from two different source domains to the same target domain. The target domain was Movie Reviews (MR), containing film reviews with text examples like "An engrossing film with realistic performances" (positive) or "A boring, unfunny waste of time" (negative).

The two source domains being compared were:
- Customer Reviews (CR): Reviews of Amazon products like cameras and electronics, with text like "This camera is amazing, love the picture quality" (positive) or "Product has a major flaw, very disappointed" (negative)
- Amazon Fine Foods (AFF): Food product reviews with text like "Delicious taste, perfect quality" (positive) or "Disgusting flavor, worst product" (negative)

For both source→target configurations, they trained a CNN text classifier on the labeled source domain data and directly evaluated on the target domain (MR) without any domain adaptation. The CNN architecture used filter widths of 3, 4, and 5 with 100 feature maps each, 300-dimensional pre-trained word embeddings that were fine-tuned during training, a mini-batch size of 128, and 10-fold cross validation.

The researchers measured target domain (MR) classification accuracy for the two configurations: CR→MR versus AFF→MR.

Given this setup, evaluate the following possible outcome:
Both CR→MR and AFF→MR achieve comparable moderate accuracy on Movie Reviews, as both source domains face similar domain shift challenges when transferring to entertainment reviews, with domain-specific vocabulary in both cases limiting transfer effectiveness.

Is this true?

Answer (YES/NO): NO